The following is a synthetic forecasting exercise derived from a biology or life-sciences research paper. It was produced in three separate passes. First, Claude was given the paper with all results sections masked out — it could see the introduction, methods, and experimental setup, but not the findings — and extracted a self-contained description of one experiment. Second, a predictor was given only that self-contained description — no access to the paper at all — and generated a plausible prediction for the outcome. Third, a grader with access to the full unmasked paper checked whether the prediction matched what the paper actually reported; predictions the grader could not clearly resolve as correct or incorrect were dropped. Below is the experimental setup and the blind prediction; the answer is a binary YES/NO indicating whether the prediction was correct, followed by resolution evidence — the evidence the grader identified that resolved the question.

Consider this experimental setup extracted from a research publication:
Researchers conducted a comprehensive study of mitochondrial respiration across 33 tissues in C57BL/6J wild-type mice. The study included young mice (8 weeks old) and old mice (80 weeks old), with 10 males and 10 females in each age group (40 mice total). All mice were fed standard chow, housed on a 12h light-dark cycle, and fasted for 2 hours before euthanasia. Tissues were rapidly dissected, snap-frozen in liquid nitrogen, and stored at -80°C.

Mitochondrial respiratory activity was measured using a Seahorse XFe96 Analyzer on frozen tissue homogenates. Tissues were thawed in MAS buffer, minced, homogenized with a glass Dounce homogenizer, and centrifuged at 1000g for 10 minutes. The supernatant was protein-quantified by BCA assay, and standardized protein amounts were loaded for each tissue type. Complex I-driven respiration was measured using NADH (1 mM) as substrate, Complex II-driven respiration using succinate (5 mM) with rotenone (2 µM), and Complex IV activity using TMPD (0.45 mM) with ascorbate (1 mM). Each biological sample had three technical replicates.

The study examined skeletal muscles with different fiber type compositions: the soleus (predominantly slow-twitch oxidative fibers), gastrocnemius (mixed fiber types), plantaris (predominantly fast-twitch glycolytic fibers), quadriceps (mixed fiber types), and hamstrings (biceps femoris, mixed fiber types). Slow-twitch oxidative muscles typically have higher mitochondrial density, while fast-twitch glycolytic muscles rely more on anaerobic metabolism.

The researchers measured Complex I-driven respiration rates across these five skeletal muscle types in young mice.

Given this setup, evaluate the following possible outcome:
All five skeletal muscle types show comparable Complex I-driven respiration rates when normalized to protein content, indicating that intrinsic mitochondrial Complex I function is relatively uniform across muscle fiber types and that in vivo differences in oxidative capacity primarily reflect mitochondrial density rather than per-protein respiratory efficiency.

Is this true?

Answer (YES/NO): NO